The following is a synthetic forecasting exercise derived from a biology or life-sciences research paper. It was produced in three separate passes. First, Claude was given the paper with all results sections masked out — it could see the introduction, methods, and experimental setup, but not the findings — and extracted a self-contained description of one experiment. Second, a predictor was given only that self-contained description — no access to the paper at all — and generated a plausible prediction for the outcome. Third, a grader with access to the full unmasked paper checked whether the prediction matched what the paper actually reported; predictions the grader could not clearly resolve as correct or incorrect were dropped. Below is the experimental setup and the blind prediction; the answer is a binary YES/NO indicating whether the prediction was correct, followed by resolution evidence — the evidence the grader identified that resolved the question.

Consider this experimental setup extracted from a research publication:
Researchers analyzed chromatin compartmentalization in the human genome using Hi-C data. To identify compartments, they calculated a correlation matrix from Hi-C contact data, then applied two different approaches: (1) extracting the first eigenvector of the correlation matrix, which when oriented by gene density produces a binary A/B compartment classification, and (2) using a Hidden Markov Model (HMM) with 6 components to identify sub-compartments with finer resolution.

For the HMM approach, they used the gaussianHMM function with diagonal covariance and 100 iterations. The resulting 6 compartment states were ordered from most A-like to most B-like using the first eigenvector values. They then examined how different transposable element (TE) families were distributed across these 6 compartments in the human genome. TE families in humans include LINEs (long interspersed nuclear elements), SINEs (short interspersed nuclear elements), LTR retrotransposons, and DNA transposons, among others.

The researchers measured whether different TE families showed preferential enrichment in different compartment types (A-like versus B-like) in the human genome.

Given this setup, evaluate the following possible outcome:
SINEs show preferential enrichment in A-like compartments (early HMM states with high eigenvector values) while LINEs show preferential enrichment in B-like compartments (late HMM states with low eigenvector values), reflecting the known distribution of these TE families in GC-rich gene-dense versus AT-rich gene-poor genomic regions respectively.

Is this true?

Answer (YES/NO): YES